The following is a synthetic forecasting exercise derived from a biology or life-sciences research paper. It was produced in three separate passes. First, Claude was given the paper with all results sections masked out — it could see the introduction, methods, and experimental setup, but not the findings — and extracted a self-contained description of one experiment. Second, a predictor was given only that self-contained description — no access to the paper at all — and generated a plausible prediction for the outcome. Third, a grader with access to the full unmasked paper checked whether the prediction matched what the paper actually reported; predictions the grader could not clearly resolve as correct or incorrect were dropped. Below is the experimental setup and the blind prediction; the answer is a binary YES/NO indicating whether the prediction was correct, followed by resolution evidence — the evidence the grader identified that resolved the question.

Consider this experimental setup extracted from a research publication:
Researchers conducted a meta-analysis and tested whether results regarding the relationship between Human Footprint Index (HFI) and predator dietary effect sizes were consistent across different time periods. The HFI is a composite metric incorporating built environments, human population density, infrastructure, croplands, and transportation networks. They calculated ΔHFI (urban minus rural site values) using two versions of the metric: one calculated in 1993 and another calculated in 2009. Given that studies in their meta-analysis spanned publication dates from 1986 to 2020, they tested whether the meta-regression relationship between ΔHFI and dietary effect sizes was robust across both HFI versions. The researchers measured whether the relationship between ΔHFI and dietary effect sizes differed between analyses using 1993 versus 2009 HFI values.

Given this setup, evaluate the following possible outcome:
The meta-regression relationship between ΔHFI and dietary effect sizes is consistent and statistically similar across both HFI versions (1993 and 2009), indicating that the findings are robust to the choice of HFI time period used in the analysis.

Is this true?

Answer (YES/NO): YES